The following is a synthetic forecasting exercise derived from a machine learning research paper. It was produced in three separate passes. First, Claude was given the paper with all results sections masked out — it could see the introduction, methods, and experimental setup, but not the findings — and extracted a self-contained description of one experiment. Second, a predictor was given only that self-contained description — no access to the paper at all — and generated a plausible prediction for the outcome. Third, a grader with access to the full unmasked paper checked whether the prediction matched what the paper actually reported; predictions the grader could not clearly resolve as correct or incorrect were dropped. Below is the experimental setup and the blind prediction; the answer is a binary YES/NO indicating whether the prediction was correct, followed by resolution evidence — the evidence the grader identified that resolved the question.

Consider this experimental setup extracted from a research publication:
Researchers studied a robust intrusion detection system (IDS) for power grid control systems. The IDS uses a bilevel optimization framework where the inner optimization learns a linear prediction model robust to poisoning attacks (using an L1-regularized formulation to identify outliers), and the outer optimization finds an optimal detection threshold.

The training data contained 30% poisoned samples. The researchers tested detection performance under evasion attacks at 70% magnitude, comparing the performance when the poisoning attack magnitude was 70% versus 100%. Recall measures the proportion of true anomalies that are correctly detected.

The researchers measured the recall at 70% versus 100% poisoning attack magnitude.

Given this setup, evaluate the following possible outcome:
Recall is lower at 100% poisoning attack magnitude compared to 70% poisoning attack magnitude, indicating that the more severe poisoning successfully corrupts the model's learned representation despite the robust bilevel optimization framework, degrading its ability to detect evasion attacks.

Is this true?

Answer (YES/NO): YES